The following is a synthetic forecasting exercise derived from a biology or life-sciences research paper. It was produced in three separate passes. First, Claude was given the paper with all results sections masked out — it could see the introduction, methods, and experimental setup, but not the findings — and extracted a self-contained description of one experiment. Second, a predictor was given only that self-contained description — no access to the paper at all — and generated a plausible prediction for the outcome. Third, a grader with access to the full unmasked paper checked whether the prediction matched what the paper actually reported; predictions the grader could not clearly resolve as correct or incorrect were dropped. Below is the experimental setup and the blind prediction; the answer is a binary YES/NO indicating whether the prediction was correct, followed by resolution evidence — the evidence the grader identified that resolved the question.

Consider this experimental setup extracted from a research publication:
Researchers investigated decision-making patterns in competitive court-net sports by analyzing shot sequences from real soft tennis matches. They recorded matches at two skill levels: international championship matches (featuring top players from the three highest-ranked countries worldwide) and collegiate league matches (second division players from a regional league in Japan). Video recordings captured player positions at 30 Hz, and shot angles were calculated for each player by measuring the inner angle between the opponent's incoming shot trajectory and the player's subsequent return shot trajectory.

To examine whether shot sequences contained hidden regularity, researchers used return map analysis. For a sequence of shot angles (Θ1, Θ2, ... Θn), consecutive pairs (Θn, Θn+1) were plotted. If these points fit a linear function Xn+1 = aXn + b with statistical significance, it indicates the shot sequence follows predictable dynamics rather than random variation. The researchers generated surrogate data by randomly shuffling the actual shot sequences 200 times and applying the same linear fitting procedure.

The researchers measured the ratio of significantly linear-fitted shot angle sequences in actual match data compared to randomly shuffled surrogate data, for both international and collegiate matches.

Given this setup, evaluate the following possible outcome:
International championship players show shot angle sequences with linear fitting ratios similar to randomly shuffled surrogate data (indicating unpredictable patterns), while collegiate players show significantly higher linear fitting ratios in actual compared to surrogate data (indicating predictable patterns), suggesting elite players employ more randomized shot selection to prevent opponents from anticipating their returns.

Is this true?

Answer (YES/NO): NO